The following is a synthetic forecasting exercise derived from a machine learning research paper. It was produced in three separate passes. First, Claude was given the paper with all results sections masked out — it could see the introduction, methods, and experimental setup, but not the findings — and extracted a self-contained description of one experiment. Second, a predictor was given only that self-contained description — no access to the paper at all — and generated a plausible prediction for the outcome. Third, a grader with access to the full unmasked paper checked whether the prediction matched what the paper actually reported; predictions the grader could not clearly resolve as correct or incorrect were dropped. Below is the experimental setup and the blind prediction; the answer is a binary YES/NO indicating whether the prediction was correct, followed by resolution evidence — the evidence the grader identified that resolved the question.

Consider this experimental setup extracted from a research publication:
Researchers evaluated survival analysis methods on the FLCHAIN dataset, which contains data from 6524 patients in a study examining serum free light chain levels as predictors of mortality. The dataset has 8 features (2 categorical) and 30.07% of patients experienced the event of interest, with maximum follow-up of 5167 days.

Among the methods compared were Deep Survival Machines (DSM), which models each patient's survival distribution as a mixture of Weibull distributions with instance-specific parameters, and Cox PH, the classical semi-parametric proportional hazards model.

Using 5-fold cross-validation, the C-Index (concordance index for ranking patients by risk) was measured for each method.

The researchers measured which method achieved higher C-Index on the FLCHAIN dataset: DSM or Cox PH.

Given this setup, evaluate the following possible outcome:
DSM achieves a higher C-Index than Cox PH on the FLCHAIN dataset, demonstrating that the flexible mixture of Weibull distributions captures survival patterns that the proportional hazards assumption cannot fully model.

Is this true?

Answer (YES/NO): YES